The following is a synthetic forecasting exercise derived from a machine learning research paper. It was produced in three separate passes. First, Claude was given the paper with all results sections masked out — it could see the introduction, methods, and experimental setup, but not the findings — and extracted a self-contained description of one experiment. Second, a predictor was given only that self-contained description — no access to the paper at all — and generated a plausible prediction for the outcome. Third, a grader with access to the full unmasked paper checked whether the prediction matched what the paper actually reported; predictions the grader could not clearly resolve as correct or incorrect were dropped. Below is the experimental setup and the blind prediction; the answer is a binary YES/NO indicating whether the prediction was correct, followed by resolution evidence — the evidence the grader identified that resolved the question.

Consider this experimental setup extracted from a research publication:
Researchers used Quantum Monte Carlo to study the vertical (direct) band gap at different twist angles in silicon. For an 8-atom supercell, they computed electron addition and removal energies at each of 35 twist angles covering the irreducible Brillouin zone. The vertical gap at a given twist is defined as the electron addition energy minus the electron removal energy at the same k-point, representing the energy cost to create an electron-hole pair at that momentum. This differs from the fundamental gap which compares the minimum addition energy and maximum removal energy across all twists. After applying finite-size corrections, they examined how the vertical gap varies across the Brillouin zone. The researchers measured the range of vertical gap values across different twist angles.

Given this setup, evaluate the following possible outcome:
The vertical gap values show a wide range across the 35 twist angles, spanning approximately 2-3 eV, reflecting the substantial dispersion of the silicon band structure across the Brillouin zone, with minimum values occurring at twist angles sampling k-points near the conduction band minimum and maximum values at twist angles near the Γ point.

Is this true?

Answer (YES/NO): NO